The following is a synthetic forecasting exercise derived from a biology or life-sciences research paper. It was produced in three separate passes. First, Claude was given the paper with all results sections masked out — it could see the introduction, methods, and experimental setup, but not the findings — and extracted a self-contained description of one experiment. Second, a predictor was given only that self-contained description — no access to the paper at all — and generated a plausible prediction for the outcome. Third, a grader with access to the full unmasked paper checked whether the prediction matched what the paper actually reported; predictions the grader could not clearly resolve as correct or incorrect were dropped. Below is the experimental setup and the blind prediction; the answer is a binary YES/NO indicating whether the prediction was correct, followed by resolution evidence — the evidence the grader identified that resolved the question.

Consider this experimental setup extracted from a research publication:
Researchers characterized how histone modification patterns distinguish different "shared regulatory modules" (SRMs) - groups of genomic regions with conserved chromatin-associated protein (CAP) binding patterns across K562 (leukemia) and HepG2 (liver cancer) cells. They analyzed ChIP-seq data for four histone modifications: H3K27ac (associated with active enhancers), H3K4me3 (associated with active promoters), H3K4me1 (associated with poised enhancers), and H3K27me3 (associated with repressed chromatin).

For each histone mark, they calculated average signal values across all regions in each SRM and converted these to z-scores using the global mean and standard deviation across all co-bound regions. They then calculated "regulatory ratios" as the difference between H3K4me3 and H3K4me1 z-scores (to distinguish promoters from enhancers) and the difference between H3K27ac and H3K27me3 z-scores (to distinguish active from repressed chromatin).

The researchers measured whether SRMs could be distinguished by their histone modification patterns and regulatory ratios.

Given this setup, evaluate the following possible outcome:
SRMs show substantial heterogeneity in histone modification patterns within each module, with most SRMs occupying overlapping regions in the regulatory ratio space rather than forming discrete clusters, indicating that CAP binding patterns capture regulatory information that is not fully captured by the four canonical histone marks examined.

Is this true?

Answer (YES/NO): NO